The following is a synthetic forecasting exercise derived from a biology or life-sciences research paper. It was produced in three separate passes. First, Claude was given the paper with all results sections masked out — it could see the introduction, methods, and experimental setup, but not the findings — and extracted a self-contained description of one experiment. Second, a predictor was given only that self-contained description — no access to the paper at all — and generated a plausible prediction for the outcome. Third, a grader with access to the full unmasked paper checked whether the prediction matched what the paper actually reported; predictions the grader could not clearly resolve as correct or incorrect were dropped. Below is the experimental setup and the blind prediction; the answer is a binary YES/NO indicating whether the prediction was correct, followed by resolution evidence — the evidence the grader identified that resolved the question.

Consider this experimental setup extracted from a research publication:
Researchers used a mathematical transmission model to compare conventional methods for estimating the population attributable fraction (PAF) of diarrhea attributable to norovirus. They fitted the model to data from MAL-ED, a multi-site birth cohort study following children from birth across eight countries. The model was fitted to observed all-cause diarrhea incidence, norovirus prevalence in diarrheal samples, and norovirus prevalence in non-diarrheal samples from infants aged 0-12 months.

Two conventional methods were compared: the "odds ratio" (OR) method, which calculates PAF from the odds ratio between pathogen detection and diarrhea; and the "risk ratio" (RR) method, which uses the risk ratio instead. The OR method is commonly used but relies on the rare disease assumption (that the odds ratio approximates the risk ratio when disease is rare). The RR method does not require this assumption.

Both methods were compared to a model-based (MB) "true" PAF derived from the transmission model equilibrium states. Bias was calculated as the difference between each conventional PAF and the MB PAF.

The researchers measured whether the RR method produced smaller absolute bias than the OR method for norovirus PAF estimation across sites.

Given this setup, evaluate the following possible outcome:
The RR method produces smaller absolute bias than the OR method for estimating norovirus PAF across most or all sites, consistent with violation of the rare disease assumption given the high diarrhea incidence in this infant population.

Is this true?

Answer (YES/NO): NO